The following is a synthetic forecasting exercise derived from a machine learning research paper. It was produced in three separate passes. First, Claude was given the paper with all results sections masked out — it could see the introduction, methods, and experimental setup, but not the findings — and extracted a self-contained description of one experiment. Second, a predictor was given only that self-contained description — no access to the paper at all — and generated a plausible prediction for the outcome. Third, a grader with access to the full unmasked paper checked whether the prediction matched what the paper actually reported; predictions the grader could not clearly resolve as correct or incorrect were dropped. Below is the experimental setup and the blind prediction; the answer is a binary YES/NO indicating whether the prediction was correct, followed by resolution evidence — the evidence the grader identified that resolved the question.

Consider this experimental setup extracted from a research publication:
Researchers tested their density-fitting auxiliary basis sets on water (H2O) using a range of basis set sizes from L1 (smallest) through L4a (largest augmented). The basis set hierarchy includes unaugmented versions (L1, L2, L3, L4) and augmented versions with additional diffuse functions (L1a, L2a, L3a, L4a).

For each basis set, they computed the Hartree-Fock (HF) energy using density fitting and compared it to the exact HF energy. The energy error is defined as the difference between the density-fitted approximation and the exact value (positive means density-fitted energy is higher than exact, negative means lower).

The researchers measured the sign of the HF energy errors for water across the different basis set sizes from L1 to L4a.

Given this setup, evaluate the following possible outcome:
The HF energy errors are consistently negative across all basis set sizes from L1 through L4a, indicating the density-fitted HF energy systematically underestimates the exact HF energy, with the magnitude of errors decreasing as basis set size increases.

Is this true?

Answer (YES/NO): NO